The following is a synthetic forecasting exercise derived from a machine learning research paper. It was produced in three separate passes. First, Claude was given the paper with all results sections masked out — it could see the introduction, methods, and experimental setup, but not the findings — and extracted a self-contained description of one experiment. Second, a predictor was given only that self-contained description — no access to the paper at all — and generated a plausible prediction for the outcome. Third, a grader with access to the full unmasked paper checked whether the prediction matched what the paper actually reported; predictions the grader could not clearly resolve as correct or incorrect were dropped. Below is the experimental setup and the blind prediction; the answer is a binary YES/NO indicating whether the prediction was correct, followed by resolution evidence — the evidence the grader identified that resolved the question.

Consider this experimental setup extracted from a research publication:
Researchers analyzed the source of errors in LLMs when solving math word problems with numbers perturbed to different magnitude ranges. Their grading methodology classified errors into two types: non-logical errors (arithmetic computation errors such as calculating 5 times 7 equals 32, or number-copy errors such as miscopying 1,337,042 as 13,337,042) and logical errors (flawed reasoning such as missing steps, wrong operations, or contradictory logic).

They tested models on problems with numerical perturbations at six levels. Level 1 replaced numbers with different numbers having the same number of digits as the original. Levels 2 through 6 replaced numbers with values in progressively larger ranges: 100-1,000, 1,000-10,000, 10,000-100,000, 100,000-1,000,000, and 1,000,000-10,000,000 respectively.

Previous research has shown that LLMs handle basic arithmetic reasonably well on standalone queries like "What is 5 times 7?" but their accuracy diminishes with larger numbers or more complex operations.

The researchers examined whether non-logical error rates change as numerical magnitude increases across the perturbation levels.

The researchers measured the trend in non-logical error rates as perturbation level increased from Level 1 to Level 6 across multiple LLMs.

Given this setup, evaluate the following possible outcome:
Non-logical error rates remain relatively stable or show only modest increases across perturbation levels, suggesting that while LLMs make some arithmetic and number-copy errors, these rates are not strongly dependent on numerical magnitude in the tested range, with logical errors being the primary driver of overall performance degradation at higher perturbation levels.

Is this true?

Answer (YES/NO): NO